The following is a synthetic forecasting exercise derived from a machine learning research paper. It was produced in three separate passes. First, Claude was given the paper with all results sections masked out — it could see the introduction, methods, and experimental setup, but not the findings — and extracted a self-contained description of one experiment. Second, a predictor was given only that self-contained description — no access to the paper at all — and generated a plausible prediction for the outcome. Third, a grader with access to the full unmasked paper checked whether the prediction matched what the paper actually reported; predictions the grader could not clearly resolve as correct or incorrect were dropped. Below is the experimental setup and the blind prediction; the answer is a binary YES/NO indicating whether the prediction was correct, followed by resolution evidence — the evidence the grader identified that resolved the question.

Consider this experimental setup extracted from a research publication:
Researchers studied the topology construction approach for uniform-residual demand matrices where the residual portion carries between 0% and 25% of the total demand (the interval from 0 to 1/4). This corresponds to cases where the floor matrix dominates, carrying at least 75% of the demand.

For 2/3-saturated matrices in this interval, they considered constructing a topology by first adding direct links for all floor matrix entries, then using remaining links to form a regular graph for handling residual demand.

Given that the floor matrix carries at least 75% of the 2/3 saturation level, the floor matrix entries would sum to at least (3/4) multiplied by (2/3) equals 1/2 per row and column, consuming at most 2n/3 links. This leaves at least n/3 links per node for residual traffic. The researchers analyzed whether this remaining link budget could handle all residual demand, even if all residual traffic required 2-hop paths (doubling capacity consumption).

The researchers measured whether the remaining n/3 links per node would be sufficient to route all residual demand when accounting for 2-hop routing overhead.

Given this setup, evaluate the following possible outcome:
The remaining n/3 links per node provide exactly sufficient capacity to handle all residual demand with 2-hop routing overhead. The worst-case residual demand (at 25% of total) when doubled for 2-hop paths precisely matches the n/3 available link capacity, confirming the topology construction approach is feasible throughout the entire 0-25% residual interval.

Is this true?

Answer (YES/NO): YES